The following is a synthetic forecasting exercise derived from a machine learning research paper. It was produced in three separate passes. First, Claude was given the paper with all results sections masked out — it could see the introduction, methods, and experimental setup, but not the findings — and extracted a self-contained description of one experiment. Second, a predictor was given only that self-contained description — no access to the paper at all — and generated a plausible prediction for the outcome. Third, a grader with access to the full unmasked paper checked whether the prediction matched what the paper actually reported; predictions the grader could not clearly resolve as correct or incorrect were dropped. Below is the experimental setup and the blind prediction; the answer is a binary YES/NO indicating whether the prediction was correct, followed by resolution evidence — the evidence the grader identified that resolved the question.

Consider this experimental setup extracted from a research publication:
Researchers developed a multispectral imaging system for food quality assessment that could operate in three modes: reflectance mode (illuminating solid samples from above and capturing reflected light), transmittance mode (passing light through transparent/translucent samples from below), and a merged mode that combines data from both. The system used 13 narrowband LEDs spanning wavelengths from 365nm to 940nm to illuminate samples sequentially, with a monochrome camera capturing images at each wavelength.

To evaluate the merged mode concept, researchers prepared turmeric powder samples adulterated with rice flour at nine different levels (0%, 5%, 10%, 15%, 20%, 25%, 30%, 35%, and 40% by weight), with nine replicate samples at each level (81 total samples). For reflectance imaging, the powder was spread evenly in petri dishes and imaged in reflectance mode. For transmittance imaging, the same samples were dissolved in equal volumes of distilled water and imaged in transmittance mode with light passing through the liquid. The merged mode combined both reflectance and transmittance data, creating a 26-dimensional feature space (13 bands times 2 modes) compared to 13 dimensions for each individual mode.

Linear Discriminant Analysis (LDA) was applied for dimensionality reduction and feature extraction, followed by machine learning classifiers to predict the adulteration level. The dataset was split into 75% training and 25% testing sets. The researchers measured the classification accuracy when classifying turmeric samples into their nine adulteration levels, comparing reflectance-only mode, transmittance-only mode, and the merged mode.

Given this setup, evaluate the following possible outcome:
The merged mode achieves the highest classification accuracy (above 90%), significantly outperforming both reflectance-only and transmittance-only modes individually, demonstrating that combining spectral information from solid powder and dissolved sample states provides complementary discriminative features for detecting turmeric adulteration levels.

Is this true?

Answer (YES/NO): YES